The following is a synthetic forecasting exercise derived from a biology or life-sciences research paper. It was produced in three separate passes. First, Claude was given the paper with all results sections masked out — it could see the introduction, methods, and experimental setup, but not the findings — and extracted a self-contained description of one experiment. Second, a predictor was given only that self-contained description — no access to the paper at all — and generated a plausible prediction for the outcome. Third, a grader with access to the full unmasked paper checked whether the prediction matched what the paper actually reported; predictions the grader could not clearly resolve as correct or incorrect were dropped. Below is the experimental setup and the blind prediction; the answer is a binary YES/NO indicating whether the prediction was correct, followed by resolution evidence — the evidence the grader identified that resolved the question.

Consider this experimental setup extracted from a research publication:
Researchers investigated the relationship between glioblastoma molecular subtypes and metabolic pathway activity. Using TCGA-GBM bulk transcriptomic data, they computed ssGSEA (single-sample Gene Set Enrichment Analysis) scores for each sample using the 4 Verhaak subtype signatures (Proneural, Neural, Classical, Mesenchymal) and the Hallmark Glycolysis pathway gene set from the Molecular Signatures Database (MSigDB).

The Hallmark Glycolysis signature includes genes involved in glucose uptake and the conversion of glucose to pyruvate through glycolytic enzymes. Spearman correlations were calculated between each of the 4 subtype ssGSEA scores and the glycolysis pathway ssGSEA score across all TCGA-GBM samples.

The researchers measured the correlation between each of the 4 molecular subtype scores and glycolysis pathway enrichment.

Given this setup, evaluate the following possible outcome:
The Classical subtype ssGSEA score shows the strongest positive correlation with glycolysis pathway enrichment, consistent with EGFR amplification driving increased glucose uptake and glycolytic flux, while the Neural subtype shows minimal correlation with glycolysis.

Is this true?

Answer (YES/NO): NO